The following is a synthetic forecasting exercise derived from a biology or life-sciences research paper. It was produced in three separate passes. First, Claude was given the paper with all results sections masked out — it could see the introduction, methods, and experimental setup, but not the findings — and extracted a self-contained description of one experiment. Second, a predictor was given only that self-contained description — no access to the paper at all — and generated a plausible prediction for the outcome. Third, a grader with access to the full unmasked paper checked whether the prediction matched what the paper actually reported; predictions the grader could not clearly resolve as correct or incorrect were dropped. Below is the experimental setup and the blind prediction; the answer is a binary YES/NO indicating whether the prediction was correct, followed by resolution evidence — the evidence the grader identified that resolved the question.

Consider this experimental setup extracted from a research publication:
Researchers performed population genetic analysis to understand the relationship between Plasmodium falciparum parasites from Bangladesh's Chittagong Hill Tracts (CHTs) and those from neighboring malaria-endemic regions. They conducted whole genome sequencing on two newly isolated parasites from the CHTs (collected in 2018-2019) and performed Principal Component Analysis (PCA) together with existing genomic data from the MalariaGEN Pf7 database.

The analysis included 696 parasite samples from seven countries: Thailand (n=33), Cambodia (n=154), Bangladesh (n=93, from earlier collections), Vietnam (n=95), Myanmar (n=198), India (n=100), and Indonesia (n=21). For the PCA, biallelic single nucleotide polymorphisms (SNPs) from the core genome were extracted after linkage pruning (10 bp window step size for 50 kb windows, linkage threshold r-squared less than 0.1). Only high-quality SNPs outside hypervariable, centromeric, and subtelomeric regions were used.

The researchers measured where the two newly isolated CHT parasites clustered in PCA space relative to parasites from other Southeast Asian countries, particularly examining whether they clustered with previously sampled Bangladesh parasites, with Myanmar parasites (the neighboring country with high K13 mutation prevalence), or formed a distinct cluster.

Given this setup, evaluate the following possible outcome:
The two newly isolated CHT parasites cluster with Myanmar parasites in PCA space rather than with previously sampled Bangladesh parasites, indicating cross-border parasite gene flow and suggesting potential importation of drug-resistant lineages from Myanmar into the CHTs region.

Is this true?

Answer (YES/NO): NO